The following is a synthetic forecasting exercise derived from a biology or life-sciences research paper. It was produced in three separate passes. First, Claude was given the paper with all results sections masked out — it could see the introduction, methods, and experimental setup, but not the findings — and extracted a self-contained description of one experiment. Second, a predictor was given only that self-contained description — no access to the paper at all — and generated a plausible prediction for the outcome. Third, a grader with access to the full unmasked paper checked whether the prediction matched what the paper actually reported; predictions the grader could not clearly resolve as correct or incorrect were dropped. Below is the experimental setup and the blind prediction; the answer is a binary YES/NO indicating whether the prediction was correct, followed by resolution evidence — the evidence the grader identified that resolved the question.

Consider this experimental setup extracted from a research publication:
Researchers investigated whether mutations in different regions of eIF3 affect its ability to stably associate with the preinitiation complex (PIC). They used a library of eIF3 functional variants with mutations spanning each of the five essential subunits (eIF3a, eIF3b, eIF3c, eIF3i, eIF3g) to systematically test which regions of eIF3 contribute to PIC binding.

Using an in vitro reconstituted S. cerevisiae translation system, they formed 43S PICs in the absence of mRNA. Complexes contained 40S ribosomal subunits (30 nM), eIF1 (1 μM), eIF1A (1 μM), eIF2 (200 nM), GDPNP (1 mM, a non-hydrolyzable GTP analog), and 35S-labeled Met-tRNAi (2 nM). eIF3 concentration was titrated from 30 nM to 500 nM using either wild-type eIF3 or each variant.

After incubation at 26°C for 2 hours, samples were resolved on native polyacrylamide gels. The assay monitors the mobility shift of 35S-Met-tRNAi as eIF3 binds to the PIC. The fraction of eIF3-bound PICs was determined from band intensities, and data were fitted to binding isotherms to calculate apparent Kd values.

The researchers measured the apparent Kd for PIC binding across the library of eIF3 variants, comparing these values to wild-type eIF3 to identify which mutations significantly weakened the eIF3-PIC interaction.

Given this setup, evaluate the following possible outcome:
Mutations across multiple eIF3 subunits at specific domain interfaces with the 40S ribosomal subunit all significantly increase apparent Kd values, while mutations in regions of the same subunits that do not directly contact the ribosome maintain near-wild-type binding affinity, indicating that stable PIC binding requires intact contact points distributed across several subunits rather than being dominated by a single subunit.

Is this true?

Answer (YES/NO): NO